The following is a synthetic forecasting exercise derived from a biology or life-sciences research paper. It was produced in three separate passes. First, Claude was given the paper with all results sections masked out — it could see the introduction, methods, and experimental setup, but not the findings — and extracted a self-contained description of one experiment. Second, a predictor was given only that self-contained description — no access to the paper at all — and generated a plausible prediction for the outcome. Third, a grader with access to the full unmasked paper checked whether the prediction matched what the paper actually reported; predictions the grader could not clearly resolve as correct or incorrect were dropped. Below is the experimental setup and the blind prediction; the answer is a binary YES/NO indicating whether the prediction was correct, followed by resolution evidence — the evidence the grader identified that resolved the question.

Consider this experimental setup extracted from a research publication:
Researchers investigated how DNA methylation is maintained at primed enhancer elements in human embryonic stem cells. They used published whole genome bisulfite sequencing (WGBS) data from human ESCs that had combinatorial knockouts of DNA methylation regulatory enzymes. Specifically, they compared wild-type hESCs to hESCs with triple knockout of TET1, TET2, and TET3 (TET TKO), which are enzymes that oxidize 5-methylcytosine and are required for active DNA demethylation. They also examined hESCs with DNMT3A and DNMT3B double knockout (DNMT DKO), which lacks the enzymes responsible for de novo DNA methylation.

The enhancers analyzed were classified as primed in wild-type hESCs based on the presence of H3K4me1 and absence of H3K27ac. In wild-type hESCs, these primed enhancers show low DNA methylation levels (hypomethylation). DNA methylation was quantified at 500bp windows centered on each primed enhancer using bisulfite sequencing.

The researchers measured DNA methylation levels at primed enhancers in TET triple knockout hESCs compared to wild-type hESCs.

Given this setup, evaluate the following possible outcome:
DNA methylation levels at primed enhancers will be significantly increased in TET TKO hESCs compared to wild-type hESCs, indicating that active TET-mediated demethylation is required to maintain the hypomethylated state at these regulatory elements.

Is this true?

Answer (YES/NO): YES